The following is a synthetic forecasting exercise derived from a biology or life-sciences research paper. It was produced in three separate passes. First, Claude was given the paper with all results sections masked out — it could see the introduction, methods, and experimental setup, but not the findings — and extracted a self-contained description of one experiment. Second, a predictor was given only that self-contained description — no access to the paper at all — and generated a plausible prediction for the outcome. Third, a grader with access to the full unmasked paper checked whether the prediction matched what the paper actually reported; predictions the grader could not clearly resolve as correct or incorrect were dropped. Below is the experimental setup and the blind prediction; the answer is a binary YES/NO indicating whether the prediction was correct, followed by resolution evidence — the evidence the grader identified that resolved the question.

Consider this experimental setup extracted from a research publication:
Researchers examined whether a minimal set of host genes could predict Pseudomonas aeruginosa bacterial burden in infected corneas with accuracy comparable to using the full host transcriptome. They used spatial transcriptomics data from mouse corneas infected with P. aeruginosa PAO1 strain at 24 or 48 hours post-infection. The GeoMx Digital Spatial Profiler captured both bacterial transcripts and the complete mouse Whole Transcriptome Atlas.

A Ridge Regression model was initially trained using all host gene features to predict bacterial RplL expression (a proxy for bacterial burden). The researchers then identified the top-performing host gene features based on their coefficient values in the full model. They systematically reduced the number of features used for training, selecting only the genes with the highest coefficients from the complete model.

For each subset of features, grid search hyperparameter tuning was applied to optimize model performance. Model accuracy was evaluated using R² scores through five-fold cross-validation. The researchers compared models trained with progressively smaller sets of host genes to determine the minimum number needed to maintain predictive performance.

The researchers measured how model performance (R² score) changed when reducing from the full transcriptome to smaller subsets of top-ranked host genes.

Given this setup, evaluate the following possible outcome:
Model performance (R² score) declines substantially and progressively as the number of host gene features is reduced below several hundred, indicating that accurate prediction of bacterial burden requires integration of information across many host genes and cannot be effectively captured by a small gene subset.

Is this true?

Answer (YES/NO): NO